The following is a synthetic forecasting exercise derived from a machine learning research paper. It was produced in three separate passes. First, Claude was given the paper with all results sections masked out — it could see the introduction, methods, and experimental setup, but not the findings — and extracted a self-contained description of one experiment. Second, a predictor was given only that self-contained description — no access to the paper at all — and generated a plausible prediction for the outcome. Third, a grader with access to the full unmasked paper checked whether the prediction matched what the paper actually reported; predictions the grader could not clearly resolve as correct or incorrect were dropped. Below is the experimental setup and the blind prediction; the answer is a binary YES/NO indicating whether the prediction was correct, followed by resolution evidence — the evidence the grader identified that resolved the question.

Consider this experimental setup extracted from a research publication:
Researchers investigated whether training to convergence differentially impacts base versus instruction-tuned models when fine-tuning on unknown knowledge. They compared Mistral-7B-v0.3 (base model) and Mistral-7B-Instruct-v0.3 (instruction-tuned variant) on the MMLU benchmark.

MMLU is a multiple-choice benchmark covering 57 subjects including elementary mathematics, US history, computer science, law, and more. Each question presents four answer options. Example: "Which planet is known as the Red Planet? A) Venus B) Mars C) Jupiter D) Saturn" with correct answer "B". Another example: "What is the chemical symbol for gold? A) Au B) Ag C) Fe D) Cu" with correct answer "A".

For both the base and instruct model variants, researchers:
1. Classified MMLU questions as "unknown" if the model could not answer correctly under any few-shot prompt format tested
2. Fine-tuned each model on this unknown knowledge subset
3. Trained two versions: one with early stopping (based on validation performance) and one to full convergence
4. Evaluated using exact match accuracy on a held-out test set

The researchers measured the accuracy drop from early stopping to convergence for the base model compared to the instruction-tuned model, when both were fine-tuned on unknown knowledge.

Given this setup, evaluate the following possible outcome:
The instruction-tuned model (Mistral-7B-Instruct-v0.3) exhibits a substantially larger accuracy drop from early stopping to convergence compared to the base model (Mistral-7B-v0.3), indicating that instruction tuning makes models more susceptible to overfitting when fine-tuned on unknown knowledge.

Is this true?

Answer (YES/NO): YES